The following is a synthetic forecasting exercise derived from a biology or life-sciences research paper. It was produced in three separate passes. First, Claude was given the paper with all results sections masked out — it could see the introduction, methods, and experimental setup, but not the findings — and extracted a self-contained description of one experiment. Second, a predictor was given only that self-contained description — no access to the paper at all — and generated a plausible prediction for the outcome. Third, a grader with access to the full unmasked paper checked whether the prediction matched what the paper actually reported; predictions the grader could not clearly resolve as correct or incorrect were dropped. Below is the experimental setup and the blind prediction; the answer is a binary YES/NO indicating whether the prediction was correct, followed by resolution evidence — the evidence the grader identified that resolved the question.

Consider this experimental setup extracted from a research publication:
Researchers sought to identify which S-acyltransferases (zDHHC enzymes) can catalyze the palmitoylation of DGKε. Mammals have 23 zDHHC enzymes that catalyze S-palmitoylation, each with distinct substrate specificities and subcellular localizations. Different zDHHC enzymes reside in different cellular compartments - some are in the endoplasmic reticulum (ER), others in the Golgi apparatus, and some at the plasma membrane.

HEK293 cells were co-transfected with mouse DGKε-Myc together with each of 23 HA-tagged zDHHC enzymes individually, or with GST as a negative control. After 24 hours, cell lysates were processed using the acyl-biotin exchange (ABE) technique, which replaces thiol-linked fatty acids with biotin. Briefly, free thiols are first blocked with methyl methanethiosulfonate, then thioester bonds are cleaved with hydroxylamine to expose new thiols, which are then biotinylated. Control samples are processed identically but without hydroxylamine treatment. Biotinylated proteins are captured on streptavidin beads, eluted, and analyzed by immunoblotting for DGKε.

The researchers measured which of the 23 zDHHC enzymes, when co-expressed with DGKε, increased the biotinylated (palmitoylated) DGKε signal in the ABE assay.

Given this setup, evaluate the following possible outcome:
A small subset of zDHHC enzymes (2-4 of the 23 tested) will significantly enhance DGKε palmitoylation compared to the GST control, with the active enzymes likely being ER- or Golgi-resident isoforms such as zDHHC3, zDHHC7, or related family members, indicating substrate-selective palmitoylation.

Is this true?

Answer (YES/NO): YES